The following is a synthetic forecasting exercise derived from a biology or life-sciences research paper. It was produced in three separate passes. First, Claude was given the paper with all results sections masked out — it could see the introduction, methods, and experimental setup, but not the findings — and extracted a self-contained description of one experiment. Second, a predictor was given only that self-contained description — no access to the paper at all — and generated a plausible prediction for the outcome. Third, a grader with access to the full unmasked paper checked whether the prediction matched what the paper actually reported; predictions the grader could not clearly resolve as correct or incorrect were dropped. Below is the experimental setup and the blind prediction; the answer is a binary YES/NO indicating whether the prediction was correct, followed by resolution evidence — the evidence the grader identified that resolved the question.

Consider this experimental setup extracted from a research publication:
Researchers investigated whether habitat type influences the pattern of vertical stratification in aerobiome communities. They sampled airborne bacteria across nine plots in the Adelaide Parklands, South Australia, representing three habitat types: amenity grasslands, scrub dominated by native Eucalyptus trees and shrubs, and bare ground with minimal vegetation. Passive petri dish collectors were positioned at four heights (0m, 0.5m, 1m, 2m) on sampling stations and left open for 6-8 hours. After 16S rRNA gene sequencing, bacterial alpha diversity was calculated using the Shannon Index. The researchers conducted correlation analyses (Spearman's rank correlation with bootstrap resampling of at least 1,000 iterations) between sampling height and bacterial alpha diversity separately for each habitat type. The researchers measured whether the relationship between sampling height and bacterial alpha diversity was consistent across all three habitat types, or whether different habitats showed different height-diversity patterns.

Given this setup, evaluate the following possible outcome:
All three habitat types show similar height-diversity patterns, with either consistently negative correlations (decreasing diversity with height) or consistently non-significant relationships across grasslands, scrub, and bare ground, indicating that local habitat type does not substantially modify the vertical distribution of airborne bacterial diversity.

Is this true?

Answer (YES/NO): NO